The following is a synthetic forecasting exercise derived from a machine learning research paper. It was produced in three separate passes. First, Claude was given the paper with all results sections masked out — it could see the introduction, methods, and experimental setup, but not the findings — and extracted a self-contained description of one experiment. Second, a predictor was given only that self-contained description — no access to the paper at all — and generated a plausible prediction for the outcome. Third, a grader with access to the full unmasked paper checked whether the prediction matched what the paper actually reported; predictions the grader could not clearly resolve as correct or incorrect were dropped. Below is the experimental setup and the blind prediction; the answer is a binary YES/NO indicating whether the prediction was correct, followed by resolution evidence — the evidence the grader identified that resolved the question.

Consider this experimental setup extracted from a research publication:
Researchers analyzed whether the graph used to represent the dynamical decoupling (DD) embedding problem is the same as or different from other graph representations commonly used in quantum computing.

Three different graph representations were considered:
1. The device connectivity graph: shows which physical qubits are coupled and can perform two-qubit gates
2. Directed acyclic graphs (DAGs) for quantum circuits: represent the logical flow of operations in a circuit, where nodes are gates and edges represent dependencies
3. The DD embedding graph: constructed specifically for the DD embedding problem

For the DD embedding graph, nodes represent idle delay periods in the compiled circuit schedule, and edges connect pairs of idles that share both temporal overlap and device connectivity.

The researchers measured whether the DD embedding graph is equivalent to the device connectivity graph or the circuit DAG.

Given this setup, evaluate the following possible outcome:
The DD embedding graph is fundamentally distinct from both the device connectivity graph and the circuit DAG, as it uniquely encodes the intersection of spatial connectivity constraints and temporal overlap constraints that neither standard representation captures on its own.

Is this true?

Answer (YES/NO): YES